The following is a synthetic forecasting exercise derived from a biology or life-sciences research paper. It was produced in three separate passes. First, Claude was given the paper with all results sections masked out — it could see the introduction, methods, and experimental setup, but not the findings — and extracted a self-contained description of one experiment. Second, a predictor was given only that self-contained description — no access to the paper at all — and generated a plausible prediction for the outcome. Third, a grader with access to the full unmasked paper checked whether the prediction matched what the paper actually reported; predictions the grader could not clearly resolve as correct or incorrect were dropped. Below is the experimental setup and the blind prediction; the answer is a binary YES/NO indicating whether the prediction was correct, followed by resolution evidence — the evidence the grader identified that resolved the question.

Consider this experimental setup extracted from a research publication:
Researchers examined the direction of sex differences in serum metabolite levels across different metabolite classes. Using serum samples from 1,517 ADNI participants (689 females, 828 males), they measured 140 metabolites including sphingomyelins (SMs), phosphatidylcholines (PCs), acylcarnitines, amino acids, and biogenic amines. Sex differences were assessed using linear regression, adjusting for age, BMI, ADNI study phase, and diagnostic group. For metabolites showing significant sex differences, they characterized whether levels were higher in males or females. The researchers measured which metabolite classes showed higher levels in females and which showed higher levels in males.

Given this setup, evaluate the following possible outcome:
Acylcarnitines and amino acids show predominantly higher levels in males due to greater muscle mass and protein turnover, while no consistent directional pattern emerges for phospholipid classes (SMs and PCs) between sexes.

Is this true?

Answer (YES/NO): NO